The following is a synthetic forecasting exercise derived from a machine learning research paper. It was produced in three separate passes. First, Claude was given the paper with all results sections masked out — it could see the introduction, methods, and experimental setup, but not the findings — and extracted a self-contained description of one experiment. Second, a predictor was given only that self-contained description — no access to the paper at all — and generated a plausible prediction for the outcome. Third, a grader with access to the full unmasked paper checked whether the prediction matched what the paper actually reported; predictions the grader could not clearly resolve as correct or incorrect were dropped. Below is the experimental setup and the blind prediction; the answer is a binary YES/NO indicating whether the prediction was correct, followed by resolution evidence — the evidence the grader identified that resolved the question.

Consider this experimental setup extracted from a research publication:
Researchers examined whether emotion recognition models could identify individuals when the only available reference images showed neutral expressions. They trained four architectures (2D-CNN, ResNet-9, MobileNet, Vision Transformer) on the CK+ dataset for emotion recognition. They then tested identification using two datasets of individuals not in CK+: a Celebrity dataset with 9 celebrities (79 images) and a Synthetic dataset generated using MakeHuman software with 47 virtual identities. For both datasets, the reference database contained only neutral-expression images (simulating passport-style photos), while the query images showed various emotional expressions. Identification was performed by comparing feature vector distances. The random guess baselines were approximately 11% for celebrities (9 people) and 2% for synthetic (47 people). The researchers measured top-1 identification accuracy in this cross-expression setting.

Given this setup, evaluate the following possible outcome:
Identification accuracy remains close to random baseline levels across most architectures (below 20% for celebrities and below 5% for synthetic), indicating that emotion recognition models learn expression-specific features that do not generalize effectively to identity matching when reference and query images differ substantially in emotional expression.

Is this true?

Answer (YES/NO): NO